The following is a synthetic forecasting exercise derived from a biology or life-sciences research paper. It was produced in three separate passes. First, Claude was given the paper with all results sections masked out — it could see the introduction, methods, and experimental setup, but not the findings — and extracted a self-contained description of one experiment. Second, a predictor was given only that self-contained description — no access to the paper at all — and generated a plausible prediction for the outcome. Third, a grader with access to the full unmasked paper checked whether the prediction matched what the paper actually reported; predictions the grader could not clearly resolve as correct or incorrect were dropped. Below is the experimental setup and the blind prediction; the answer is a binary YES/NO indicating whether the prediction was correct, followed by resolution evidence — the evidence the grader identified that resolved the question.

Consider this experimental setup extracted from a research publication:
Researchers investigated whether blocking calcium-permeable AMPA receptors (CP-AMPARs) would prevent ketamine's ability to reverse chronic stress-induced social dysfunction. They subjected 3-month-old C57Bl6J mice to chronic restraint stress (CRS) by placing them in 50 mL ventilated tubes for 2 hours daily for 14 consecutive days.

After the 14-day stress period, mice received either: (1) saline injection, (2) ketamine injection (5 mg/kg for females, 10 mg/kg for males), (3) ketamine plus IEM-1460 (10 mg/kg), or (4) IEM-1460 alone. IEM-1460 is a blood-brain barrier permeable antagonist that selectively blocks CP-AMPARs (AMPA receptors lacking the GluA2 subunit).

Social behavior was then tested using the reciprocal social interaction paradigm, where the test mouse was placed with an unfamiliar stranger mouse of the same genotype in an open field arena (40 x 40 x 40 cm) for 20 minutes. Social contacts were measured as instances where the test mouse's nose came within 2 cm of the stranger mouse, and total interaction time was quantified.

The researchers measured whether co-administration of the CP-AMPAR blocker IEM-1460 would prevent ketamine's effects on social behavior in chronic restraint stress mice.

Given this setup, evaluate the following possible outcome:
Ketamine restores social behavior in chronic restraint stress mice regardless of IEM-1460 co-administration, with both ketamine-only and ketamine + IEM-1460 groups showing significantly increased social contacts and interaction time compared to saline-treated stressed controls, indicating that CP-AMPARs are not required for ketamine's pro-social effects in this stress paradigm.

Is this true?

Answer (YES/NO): NO